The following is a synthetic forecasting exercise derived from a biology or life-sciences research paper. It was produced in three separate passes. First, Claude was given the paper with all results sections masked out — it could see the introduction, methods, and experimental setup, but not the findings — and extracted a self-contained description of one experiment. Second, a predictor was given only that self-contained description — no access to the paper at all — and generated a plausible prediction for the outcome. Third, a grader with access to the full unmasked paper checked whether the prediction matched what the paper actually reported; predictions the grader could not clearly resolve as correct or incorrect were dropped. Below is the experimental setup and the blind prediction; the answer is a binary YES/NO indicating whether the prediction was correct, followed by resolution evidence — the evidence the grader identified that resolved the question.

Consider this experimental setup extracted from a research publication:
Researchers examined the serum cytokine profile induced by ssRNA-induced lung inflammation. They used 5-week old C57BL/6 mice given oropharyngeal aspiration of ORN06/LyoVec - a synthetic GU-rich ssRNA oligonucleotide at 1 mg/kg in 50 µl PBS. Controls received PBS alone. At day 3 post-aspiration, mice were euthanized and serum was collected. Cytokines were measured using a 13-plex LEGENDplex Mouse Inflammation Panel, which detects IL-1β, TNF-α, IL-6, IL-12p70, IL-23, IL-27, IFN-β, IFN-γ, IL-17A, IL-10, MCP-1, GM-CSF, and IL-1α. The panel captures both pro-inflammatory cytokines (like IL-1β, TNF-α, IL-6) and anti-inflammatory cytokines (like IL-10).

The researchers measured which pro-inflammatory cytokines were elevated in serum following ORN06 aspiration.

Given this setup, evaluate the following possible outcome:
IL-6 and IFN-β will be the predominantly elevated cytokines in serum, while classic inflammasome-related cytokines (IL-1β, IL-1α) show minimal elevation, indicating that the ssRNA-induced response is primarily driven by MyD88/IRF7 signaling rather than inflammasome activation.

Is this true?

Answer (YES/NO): NO